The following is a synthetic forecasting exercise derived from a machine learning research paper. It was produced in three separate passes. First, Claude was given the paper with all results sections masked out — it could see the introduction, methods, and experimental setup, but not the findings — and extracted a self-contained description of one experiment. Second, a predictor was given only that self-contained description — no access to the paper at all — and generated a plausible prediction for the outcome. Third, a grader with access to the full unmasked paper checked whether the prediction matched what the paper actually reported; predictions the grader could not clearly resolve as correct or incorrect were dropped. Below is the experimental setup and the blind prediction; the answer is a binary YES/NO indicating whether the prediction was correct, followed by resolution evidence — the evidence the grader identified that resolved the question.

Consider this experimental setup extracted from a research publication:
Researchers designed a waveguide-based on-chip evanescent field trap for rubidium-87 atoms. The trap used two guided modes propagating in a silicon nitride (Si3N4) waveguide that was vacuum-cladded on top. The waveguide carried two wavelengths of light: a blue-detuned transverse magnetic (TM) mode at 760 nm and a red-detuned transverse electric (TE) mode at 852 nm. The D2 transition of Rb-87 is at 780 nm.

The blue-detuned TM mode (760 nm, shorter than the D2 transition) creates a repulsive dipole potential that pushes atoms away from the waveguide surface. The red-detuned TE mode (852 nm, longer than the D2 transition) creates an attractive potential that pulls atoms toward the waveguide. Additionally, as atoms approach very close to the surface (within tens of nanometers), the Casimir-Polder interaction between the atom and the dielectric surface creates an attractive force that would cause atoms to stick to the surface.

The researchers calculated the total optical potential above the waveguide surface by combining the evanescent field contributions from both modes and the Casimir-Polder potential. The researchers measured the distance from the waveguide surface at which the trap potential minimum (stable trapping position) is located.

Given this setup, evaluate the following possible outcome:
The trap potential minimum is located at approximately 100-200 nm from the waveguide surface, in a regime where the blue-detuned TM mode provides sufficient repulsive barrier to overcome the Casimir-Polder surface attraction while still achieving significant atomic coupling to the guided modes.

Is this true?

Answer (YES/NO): YES